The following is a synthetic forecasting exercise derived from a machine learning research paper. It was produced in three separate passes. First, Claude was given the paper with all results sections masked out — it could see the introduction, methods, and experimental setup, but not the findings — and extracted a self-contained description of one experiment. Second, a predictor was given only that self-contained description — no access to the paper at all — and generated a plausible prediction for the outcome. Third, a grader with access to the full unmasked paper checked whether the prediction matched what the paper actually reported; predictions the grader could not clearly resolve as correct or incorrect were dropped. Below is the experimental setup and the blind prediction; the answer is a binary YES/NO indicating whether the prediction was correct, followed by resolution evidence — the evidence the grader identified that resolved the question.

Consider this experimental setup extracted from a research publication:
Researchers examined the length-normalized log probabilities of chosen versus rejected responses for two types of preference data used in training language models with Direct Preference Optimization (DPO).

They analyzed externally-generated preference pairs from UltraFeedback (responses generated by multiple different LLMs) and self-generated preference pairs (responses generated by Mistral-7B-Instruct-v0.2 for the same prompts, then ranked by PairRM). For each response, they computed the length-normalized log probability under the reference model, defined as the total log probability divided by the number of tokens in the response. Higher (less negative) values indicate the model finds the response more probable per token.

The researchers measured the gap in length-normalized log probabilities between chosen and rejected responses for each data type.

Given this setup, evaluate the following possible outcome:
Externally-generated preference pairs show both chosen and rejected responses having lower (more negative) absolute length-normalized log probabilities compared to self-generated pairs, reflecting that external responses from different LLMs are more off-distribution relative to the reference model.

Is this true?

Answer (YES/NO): YES